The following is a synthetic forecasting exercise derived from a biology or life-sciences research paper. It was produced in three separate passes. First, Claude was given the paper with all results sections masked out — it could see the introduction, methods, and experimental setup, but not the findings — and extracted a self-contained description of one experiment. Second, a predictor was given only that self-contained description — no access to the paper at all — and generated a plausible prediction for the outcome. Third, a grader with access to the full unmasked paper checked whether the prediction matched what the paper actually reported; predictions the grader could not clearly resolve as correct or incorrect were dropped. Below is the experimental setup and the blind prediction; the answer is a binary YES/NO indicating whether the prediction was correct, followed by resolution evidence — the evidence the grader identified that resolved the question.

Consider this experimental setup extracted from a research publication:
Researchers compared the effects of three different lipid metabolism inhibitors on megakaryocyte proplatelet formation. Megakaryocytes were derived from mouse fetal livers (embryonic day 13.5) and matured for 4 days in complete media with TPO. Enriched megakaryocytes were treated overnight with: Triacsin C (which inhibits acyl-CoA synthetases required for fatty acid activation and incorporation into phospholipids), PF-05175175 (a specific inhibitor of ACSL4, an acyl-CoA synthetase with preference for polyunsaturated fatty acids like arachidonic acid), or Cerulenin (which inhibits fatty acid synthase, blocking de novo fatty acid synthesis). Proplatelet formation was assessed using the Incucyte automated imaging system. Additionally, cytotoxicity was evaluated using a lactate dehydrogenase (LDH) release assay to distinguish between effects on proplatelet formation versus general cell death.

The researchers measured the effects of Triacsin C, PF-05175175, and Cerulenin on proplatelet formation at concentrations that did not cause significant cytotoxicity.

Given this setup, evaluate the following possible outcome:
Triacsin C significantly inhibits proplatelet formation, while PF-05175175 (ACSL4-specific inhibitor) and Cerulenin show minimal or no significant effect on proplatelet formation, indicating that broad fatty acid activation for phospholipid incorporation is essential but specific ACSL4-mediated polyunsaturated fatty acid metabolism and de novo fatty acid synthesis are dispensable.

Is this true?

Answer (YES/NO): NO